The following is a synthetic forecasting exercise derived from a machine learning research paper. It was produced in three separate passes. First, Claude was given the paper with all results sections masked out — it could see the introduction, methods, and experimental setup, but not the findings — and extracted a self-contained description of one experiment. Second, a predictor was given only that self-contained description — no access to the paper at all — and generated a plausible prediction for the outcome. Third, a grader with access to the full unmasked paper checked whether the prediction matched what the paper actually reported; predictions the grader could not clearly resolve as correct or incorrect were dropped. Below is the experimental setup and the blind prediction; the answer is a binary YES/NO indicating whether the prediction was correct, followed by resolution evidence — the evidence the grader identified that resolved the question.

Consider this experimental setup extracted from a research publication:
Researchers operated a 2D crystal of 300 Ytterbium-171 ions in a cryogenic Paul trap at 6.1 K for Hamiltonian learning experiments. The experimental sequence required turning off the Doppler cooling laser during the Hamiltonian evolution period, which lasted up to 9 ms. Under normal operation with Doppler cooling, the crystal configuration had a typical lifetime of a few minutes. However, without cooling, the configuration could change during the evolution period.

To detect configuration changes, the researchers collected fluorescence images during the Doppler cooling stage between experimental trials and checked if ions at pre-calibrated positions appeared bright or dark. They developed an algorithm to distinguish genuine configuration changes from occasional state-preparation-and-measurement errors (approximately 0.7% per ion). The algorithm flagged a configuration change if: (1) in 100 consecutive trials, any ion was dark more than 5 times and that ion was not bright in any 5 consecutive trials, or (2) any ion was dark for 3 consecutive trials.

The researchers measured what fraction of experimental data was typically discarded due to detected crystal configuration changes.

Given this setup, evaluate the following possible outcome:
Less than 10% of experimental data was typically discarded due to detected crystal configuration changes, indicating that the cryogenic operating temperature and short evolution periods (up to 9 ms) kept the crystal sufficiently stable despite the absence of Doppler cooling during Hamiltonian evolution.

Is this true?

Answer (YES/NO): NO